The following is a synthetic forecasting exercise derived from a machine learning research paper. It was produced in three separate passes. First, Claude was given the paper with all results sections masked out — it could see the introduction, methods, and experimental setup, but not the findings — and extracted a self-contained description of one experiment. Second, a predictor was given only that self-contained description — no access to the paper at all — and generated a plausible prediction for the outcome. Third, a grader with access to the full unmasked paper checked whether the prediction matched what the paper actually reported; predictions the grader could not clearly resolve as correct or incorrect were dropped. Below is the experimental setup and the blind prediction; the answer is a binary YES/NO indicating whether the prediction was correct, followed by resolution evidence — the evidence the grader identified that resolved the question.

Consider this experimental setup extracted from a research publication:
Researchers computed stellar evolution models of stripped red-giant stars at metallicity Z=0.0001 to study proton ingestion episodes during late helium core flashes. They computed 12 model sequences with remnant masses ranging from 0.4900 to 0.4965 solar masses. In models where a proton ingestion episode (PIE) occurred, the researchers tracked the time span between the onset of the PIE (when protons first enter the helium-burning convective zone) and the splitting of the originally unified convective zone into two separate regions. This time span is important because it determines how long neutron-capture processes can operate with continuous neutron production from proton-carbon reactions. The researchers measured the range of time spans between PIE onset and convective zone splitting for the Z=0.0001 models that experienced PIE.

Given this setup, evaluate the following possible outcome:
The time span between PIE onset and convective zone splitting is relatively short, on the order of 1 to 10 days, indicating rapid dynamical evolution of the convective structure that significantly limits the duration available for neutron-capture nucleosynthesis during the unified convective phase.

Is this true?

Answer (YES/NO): NO